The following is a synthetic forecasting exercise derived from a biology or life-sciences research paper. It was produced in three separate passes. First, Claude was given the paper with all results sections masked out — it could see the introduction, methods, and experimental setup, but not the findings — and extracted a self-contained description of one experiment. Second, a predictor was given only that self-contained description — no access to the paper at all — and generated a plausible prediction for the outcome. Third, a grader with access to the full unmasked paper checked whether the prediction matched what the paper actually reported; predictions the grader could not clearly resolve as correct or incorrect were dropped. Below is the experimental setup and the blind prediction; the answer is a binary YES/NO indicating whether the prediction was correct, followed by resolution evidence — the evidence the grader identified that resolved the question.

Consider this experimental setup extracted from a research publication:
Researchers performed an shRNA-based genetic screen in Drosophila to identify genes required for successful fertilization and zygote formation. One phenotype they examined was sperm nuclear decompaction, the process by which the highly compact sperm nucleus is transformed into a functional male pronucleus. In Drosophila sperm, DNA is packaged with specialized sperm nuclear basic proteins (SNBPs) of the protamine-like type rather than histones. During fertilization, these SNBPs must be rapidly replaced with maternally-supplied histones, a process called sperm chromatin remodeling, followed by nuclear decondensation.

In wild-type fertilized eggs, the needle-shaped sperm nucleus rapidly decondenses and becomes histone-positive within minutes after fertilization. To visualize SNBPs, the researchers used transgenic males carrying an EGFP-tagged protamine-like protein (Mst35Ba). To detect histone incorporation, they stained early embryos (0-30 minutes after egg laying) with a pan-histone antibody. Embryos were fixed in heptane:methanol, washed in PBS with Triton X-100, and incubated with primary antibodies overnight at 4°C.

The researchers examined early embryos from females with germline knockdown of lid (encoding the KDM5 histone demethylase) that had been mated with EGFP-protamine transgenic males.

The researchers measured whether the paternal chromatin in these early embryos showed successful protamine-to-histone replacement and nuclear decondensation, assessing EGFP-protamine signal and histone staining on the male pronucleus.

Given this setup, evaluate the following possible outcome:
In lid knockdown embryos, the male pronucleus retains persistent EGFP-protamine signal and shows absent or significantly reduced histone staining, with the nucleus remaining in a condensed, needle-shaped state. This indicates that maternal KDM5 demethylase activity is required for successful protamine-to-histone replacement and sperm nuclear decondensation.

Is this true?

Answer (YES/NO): YES